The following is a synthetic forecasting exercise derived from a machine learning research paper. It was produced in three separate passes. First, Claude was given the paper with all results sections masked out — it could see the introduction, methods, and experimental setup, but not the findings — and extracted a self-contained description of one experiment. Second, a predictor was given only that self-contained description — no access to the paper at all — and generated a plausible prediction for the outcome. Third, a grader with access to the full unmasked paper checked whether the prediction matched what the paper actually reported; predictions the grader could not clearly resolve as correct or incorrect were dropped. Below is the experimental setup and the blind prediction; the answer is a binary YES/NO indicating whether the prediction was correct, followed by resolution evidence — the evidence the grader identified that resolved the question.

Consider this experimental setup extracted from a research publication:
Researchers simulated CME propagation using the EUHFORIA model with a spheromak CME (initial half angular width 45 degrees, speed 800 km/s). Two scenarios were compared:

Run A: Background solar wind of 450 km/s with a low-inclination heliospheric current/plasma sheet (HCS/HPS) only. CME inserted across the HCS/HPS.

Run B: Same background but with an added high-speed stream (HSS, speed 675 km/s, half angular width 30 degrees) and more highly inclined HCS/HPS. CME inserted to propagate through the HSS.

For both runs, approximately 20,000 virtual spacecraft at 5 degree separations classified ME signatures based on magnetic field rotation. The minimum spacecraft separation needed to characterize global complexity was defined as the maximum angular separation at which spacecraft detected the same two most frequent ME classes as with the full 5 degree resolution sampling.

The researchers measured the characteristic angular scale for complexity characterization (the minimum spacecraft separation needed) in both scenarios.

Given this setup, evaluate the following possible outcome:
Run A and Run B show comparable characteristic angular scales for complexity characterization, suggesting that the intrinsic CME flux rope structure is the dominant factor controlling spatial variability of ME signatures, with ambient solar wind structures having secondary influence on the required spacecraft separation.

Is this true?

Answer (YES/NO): NO